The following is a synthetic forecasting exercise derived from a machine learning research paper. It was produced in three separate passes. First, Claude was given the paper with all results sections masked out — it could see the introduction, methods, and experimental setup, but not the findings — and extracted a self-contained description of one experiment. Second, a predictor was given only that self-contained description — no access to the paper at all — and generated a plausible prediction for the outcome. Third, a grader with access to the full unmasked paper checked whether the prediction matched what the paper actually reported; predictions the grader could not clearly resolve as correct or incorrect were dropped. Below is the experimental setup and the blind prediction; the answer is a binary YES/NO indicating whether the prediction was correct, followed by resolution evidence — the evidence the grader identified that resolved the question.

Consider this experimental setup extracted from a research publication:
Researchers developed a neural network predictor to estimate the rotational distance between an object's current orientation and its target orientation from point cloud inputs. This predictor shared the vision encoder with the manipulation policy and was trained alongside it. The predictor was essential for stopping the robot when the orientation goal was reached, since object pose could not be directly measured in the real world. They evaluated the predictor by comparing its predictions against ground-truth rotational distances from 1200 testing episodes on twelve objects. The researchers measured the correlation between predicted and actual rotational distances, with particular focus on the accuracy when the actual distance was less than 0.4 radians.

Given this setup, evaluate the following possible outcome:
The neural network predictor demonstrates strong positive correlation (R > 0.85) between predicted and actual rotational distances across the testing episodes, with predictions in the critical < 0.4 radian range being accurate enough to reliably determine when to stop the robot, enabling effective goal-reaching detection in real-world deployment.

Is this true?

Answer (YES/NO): NO